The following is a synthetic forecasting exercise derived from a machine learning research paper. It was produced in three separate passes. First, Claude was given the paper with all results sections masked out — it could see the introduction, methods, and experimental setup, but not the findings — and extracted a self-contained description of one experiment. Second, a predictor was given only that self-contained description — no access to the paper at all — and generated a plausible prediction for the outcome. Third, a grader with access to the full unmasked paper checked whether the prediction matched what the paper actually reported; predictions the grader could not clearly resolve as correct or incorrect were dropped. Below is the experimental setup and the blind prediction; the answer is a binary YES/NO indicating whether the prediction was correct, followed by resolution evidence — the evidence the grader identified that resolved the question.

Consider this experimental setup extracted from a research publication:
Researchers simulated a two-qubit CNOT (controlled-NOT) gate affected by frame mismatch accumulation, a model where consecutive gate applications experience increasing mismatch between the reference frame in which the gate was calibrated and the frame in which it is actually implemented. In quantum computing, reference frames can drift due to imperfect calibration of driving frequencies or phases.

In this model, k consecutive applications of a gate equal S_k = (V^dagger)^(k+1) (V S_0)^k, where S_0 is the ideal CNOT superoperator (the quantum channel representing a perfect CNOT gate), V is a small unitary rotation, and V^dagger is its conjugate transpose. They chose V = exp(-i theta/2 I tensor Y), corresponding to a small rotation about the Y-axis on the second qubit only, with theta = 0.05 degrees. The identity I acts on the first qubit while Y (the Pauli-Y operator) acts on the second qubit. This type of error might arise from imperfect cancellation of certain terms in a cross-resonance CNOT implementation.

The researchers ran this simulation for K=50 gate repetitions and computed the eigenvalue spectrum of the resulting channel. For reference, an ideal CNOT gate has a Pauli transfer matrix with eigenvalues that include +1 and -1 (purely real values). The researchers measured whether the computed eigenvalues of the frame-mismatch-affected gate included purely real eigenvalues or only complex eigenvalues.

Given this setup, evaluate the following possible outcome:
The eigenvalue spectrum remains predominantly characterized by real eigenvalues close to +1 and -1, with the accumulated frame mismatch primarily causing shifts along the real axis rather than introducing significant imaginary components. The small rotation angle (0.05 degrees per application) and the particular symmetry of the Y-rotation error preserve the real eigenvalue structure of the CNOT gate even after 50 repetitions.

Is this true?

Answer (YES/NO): NO